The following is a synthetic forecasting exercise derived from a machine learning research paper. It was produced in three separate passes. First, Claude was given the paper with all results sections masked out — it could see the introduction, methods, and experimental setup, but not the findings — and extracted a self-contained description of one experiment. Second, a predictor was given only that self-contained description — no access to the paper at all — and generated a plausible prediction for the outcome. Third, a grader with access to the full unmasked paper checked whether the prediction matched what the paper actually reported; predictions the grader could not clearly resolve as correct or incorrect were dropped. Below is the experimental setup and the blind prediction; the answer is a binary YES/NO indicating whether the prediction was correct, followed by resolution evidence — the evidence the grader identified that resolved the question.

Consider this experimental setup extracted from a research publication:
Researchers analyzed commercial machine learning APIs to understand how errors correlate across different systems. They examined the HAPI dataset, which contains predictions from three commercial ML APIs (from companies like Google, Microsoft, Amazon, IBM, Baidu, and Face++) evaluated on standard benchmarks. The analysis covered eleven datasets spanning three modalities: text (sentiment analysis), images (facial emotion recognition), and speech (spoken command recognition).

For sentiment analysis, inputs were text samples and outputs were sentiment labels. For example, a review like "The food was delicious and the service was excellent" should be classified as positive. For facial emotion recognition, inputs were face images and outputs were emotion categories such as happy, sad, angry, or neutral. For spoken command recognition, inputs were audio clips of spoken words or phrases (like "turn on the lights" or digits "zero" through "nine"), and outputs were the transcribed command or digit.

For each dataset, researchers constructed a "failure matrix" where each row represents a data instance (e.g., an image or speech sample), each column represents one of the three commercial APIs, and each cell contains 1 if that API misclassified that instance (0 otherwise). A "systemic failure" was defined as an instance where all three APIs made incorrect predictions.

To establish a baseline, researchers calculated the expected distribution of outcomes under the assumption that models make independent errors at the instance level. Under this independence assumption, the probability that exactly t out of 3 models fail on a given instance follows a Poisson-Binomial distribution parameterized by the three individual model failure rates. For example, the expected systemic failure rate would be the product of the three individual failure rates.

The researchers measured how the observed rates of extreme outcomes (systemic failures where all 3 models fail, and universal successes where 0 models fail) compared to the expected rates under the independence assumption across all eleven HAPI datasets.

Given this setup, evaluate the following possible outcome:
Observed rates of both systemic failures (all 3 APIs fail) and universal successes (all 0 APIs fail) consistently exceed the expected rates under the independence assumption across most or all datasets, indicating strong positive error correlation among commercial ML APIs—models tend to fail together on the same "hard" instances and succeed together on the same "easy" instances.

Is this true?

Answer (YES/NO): YES